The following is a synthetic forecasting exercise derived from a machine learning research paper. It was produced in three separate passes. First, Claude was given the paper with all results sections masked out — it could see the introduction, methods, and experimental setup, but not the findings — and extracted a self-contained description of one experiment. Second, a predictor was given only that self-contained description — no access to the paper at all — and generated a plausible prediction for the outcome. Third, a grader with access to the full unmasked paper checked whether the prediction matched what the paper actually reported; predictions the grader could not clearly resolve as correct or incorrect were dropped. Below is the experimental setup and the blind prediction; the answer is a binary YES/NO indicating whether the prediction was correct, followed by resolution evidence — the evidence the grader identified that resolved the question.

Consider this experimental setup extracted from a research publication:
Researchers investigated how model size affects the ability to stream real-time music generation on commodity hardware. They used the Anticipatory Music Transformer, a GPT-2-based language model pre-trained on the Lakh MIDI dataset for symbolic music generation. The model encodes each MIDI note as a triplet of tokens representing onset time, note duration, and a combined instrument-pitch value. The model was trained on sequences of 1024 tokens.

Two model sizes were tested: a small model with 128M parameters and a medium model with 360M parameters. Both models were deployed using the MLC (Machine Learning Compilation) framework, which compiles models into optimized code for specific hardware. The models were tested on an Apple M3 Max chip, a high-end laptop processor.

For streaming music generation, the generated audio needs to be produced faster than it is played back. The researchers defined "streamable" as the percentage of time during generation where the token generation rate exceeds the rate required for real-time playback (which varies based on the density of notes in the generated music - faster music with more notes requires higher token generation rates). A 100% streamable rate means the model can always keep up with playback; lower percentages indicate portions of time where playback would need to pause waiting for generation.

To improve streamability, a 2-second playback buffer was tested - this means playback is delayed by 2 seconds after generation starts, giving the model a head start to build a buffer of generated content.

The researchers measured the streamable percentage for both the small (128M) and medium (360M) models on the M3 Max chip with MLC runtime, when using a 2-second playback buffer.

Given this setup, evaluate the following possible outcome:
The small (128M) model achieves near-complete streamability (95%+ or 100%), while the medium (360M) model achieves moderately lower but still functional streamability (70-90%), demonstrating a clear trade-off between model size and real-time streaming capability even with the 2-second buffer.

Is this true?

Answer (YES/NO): NO